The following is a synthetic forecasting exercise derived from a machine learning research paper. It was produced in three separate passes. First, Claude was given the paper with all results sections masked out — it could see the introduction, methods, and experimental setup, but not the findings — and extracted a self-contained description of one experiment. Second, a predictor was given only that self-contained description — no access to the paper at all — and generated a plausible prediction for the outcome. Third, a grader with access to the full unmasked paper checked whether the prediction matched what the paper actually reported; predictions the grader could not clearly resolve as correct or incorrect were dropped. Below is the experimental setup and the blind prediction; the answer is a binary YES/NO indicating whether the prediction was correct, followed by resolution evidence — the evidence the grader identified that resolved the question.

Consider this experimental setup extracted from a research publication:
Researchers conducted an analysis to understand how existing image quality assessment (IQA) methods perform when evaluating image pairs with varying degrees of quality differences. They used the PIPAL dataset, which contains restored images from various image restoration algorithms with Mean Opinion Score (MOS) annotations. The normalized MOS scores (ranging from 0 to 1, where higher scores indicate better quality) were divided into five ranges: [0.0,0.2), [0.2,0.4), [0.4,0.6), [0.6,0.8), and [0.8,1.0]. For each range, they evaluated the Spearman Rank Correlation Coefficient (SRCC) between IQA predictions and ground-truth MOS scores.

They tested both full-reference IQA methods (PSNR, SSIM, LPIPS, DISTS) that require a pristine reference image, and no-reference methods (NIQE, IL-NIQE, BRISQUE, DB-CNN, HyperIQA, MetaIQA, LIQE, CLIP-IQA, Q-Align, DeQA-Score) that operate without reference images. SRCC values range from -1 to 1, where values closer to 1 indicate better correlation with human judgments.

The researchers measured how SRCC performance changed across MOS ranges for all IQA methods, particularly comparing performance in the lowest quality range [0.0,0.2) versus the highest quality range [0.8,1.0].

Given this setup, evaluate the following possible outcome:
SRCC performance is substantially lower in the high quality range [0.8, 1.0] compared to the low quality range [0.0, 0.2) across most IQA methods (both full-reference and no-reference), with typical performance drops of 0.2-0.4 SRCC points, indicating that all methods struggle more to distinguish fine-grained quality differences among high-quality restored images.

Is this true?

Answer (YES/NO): NO